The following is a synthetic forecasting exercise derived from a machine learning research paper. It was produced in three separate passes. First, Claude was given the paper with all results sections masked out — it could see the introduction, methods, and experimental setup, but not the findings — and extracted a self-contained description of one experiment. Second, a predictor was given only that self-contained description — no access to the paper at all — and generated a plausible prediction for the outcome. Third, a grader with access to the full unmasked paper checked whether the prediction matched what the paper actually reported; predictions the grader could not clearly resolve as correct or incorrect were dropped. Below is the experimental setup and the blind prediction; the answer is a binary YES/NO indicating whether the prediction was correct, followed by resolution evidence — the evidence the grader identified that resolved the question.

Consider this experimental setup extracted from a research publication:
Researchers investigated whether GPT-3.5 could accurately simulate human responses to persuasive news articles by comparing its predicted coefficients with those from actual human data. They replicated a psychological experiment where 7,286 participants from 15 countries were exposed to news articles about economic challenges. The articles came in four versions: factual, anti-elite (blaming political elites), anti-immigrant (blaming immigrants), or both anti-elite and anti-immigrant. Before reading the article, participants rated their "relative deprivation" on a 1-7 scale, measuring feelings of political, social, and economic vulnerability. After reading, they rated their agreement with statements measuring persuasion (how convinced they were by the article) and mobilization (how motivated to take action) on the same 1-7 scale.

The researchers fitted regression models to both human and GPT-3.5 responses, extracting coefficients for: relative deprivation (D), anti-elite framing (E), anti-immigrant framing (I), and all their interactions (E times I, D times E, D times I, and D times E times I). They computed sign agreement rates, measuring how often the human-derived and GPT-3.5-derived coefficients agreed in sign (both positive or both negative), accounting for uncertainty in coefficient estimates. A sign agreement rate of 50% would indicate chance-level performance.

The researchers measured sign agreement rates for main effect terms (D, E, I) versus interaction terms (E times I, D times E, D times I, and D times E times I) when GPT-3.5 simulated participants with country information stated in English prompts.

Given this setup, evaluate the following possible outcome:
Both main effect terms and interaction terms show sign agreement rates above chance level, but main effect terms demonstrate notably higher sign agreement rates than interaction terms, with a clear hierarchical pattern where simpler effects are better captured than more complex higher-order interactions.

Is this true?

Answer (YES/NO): NO